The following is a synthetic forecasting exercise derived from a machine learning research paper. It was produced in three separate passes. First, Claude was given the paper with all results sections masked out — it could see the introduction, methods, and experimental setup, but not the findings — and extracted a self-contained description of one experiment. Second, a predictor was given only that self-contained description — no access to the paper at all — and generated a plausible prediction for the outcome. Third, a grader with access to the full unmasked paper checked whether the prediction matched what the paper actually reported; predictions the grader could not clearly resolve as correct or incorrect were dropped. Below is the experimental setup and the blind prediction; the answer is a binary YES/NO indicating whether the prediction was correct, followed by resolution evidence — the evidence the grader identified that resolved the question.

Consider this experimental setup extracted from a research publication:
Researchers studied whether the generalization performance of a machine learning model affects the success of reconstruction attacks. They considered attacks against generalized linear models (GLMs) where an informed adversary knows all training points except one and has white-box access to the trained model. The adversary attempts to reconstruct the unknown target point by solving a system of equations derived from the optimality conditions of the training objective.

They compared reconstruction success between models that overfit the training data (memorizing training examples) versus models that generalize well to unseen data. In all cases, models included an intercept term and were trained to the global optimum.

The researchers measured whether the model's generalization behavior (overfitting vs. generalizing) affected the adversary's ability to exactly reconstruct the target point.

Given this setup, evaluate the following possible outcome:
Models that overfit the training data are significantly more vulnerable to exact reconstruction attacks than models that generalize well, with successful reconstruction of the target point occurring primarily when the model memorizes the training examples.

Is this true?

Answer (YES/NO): NO